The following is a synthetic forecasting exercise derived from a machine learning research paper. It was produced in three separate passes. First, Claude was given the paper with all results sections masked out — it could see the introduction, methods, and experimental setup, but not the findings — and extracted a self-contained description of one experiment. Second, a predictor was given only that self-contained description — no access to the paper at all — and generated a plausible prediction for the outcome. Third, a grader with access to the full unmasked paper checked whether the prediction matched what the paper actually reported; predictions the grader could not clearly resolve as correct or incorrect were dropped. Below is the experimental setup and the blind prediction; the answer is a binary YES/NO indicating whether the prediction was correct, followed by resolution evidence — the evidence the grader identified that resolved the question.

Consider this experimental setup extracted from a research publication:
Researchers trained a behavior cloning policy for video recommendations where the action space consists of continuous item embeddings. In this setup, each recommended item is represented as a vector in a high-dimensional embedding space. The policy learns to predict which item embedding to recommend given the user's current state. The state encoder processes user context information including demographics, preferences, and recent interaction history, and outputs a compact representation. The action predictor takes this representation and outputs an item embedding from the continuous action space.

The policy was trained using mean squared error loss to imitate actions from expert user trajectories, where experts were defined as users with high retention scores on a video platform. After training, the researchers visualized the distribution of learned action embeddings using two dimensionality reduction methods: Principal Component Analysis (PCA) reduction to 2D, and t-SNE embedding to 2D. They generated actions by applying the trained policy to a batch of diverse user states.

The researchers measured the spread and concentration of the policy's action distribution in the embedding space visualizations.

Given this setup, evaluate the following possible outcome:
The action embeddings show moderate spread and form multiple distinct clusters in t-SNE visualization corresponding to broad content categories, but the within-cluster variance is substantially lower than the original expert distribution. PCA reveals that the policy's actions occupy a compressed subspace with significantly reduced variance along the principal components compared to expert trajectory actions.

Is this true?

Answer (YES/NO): NO